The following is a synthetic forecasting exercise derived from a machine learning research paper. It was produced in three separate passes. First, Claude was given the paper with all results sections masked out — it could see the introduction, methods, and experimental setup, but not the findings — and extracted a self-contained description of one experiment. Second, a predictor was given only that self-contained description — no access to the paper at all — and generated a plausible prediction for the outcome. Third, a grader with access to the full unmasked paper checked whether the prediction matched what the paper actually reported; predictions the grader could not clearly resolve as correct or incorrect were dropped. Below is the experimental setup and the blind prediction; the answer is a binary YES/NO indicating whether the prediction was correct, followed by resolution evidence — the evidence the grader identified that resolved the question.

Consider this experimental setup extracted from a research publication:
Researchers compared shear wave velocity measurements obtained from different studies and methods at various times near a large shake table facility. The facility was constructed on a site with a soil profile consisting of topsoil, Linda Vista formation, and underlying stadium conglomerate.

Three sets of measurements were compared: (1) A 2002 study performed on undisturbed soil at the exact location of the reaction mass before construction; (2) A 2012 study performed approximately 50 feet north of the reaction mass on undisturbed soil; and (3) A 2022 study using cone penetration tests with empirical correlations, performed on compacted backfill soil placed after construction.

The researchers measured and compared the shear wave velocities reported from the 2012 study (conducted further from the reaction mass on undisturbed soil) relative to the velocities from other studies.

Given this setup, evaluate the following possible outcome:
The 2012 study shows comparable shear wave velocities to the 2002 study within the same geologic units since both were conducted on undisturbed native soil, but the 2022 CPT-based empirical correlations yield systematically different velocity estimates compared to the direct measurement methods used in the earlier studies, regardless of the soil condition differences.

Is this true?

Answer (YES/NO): NO